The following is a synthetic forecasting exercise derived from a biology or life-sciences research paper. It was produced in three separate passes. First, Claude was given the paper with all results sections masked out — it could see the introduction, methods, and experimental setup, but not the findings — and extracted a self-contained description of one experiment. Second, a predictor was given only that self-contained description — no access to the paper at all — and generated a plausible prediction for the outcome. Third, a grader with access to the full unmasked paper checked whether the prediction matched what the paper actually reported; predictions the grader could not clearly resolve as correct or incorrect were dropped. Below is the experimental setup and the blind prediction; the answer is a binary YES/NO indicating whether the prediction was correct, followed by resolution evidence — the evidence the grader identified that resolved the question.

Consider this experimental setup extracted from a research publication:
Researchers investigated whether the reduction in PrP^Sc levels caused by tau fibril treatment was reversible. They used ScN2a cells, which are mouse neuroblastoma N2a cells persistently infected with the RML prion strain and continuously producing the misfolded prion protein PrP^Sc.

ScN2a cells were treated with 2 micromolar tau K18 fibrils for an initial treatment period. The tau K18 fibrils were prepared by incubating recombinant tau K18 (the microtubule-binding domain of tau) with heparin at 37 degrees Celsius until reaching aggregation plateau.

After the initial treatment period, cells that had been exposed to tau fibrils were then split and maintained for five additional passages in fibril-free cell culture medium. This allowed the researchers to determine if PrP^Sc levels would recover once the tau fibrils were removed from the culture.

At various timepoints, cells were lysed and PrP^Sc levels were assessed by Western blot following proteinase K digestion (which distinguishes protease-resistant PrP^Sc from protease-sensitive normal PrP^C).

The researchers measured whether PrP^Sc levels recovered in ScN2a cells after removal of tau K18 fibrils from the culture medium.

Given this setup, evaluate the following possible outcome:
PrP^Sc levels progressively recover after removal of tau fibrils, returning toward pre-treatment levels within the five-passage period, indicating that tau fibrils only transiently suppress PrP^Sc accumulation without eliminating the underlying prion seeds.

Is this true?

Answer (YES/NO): YES